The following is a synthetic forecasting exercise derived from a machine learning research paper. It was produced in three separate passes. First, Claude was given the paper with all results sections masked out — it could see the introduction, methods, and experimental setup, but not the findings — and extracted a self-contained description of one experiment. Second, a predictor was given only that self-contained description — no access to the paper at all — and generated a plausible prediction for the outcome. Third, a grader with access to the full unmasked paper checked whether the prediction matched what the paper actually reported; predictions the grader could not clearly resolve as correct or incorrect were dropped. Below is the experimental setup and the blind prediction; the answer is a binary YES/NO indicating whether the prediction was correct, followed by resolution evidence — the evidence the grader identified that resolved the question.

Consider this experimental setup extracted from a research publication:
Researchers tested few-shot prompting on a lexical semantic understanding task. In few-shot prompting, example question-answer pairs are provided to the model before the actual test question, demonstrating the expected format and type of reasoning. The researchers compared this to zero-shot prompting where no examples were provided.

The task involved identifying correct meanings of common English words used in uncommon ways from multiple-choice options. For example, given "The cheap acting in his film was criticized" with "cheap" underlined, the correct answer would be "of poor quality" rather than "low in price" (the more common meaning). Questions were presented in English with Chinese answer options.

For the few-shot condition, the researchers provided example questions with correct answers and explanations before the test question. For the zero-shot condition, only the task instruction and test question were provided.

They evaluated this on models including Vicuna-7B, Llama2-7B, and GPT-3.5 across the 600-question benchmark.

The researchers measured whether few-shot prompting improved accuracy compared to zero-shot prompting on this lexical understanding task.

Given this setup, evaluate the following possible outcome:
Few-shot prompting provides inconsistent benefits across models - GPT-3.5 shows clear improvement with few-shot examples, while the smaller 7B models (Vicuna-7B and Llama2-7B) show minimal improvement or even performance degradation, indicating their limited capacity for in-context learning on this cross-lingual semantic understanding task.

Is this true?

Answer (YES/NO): NO